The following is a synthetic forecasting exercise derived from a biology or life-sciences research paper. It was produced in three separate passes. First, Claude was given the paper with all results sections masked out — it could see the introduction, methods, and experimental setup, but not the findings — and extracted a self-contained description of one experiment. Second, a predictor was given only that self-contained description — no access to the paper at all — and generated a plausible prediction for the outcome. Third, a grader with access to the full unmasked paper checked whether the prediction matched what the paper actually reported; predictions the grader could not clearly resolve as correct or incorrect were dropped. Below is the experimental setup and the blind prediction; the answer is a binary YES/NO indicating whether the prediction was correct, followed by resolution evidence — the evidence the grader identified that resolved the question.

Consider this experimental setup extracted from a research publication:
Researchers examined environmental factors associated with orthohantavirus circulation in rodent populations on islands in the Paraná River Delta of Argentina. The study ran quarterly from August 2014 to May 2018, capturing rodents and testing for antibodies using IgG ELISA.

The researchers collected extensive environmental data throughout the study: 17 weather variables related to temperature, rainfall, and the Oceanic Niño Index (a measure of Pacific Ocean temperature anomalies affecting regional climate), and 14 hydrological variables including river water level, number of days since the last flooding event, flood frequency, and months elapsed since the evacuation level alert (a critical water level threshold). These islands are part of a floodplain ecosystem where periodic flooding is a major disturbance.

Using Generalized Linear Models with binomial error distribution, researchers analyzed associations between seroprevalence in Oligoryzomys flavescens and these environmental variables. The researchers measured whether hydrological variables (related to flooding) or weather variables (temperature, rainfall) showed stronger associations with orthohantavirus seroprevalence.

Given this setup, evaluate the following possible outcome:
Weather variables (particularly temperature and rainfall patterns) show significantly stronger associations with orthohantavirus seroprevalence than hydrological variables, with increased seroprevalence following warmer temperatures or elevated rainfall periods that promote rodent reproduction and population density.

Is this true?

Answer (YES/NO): NO